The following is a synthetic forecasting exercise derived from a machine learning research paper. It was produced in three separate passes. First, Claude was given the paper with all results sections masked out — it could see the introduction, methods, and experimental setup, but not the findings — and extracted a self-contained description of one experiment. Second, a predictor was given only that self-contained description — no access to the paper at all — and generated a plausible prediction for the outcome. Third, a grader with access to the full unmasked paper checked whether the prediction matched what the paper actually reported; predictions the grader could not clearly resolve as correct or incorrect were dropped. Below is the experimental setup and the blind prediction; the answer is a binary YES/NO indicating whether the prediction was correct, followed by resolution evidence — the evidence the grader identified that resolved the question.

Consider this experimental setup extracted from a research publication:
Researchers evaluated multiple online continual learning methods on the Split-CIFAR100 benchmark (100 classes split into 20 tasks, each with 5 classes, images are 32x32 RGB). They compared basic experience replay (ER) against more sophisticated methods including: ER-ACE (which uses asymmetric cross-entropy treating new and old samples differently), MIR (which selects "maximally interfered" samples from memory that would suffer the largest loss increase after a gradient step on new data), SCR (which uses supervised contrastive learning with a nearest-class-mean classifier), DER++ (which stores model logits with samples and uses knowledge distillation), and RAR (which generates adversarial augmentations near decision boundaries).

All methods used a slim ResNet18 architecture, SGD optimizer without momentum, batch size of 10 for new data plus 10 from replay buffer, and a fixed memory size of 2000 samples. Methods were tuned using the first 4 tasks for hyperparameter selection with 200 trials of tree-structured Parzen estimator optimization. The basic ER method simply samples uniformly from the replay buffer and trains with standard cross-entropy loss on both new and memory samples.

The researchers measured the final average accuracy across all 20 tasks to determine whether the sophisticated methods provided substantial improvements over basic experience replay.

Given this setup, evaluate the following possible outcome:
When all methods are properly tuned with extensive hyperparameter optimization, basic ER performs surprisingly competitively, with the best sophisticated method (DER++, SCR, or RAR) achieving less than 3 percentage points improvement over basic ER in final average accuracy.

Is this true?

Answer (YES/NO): YES